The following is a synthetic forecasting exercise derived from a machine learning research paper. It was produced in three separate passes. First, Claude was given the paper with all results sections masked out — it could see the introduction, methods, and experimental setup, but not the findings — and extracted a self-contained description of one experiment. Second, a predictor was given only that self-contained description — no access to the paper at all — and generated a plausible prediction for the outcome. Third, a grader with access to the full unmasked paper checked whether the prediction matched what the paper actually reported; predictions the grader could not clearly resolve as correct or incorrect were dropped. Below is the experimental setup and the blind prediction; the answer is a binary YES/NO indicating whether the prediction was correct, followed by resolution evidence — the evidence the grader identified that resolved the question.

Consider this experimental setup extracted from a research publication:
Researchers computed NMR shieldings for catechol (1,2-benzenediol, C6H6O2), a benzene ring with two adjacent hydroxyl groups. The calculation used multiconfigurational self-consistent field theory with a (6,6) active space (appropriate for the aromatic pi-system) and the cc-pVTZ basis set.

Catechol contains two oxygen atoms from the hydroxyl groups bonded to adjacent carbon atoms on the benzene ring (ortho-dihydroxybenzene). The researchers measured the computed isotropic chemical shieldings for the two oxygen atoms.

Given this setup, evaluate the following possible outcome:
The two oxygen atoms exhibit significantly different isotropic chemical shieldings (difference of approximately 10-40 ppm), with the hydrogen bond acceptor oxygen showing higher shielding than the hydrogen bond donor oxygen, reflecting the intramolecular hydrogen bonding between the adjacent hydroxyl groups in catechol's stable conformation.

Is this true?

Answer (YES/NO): NO